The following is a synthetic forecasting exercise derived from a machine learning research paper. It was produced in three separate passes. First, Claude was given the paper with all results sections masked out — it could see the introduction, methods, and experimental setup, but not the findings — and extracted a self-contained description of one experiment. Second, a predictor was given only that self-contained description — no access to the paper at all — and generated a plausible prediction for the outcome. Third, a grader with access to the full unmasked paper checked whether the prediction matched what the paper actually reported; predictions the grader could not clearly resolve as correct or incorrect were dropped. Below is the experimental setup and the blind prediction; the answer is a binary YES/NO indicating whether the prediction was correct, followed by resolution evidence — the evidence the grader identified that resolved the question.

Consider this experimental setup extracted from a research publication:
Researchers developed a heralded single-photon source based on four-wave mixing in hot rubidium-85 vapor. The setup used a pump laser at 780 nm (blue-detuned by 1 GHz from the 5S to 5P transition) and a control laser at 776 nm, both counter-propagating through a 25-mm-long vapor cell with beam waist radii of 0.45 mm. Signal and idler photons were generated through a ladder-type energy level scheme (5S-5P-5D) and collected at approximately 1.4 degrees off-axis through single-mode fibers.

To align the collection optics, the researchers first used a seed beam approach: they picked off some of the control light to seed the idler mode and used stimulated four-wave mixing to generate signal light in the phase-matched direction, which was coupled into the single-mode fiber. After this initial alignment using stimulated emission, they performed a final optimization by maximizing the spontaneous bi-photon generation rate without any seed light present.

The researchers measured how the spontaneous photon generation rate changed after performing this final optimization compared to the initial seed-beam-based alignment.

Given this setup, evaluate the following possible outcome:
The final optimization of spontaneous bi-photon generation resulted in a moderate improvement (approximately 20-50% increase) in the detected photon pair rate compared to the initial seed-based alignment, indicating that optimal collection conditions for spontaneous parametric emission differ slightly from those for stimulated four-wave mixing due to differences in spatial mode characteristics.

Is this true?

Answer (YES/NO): YES